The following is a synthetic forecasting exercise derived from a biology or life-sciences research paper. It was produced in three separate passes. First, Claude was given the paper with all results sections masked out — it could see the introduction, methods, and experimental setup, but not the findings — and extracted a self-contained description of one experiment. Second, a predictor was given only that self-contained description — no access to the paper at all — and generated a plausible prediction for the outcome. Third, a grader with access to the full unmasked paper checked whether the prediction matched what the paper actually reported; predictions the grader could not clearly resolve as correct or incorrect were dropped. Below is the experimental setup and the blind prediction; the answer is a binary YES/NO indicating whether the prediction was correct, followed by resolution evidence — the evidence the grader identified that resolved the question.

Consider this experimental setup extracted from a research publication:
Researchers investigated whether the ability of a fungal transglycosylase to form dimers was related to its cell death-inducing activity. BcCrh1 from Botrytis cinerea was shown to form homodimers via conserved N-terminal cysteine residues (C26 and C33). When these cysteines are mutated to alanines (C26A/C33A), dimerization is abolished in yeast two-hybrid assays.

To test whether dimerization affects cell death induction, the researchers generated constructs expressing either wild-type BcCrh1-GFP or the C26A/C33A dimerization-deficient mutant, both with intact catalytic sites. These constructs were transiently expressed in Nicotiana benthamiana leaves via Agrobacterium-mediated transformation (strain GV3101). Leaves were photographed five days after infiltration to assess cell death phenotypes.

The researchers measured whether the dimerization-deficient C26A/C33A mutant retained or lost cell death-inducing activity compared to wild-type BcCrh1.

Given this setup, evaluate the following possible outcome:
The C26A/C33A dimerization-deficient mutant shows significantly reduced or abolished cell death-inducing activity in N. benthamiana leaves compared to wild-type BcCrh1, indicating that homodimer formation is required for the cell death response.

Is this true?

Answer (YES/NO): NO